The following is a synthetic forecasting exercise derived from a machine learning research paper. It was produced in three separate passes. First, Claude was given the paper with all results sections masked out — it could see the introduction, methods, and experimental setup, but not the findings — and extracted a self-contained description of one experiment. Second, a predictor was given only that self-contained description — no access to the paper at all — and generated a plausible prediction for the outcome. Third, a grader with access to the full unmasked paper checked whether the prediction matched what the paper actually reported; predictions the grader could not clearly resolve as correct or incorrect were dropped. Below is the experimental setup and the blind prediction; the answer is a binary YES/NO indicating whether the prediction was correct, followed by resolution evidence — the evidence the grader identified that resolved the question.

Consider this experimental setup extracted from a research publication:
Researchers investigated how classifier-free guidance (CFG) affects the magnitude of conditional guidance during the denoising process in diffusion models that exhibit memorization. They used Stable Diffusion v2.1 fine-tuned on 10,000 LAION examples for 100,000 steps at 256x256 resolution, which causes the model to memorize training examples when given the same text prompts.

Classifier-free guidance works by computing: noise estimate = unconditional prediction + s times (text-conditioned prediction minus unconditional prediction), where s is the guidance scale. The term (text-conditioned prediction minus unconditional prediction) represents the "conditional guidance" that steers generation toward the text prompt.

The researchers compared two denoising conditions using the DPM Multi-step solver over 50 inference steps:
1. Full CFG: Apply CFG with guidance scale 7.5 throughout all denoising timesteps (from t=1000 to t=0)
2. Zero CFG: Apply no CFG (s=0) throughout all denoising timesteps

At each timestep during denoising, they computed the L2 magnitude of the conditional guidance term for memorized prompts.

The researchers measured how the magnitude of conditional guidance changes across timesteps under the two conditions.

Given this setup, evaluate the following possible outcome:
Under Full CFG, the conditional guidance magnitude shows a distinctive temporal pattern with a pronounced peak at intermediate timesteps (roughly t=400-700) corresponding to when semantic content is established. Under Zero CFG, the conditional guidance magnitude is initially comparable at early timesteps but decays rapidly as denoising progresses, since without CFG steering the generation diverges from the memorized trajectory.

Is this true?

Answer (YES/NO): NO